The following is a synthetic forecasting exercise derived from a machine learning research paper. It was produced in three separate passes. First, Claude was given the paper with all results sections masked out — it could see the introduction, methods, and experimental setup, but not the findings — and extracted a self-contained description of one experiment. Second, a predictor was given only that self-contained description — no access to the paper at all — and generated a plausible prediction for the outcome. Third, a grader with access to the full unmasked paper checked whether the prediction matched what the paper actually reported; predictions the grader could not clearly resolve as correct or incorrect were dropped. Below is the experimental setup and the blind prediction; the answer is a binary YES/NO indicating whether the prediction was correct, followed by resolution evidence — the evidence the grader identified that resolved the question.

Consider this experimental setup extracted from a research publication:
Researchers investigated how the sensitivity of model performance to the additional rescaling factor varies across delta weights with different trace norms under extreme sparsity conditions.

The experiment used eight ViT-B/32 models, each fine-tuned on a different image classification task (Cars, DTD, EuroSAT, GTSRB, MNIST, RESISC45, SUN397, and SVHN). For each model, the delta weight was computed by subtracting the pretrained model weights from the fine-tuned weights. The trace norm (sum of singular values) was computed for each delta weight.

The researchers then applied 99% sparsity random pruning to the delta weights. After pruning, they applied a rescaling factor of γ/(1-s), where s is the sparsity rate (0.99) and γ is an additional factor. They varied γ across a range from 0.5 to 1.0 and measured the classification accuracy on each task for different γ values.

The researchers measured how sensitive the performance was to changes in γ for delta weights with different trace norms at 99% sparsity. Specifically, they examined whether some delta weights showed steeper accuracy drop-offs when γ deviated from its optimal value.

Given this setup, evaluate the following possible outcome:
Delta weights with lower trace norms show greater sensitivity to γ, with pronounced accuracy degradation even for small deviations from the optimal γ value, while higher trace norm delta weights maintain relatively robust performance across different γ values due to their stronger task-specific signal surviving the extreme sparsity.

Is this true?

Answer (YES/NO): NO